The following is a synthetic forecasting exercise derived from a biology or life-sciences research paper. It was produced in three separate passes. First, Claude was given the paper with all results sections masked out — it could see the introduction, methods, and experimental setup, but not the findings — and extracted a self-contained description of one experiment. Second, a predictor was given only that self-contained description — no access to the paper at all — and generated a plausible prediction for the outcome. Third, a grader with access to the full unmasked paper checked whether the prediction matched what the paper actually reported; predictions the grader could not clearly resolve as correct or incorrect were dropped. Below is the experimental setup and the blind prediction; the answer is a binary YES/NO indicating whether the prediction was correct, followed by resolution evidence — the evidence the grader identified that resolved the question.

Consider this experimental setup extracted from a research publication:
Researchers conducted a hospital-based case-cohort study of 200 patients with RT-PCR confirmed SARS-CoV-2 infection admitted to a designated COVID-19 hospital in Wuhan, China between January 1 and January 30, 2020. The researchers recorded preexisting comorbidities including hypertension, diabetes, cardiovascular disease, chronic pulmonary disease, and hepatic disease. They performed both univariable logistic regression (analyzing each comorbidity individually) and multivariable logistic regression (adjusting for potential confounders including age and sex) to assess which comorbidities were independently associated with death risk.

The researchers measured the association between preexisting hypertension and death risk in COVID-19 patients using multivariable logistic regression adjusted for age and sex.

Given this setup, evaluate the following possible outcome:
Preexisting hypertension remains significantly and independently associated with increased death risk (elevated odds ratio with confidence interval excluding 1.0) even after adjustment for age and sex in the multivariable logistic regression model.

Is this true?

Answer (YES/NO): NO